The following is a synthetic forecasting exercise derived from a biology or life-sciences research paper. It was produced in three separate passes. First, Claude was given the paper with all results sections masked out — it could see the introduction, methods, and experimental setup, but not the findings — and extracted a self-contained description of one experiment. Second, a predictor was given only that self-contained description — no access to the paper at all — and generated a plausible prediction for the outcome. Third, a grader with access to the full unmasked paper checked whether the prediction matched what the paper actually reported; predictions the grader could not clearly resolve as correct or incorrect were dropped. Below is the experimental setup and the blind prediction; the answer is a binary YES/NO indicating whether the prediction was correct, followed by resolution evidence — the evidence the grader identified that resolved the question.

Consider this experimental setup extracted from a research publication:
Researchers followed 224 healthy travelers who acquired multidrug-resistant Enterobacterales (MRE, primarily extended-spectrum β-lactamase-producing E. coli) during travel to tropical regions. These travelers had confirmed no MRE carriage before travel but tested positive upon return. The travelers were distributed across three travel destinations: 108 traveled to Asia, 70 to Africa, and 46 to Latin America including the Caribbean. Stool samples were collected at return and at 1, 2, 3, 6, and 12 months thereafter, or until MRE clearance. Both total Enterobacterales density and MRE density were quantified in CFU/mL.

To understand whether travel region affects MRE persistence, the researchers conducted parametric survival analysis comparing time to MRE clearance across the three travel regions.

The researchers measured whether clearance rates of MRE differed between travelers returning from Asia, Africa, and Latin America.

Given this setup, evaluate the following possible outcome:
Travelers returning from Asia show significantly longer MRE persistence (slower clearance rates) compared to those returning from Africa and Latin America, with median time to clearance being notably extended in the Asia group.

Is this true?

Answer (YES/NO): YES